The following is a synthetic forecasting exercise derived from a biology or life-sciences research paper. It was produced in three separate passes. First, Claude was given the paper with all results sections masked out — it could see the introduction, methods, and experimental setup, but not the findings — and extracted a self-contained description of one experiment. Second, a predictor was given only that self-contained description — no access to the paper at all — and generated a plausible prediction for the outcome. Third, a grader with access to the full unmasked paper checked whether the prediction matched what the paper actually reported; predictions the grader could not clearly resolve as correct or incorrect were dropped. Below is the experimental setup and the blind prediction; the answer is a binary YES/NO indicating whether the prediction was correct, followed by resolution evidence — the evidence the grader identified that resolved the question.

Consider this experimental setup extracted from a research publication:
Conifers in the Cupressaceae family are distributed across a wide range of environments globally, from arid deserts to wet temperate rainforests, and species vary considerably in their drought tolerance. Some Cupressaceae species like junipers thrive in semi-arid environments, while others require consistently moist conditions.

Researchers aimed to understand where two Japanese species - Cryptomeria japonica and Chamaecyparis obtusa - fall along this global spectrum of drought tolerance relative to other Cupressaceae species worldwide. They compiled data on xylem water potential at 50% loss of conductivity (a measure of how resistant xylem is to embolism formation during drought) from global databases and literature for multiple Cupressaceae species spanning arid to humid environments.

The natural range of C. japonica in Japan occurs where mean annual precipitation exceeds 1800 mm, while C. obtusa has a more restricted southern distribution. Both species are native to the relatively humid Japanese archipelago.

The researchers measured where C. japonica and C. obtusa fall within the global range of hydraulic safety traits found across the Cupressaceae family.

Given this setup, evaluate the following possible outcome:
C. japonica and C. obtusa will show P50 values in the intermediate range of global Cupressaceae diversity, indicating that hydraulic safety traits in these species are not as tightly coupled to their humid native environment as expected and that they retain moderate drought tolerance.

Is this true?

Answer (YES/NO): NO